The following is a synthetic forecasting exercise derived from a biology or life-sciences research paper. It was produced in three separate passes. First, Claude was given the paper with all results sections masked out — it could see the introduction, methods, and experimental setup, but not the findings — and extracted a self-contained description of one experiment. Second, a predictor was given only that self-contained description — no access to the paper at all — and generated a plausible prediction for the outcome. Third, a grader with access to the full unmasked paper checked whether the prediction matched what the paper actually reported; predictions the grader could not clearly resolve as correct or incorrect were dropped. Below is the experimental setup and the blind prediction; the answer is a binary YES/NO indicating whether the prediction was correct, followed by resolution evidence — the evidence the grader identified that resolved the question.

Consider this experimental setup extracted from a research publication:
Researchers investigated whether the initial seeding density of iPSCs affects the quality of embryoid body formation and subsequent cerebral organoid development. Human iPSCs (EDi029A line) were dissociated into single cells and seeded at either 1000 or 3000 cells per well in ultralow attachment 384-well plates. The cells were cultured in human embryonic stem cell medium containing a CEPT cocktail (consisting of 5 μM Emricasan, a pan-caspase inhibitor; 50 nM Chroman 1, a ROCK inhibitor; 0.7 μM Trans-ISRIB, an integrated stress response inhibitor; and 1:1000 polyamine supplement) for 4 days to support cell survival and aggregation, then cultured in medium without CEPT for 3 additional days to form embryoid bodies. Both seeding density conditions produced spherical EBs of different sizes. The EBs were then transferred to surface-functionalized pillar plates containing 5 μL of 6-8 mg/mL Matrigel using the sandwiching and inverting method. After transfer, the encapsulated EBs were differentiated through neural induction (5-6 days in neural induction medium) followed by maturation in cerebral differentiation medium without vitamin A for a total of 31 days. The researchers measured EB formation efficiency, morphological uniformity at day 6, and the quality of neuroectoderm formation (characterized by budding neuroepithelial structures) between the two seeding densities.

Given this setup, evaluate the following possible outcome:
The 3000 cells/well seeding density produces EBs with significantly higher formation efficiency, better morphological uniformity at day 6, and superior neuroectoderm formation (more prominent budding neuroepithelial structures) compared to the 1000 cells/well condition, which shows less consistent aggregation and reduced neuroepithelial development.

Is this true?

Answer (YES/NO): NO